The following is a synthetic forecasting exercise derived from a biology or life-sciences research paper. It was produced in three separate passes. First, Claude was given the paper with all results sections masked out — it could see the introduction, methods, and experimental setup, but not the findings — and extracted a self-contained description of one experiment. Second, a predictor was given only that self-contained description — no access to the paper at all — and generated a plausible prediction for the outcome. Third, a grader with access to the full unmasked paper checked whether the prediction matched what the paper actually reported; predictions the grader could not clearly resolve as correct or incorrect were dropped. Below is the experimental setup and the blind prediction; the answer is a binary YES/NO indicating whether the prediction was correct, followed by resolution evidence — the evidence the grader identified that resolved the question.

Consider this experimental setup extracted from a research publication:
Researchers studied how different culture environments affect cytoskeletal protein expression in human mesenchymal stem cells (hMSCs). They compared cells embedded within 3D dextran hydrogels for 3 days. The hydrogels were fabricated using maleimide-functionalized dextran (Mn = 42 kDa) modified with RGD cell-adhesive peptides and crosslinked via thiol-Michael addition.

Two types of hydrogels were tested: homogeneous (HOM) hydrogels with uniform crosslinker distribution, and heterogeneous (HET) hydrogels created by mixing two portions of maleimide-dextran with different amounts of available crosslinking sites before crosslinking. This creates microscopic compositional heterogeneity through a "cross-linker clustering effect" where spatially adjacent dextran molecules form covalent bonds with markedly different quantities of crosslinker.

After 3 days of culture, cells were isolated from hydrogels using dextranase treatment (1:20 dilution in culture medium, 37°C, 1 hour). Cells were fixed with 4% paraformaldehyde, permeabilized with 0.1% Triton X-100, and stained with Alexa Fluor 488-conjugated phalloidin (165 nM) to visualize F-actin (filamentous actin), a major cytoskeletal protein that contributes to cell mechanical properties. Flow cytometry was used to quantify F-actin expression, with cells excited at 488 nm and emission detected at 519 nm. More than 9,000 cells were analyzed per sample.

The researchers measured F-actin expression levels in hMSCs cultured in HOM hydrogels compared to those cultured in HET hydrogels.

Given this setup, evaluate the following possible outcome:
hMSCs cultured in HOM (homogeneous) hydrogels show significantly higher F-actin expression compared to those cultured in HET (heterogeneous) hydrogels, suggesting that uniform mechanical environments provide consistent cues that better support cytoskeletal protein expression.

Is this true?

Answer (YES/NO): YES